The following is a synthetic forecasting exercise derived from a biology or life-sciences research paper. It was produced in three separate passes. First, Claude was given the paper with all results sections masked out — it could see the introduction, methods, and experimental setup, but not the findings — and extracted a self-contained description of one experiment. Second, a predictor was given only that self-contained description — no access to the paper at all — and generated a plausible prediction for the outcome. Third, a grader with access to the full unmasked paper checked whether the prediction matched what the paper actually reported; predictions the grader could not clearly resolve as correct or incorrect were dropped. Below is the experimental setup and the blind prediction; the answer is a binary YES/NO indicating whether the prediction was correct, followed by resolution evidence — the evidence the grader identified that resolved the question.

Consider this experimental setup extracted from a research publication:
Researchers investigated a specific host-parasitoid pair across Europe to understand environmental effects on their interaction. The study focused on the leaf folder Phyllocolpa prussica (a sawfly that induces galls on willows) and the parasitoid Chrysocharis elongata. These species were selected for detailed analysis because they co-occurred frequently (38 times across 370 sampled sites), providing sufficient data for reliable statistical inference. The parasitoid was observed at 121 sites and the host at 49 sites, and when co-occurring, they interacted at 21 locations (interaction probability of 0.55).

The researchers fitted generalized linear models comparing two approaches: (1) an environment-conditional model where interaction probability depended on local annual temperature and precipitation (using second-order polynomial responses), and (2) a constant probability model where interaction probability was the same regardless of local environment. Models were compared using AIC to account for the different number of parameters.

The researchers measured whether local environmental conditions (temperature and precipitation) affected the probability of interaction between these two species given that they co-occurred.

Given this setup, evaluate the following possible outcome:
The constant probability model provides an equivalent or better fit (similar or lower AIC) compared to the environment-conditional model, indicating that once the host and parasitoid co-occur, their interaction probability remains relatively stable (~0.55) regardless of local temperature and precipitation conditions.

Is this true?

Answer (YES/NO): YES